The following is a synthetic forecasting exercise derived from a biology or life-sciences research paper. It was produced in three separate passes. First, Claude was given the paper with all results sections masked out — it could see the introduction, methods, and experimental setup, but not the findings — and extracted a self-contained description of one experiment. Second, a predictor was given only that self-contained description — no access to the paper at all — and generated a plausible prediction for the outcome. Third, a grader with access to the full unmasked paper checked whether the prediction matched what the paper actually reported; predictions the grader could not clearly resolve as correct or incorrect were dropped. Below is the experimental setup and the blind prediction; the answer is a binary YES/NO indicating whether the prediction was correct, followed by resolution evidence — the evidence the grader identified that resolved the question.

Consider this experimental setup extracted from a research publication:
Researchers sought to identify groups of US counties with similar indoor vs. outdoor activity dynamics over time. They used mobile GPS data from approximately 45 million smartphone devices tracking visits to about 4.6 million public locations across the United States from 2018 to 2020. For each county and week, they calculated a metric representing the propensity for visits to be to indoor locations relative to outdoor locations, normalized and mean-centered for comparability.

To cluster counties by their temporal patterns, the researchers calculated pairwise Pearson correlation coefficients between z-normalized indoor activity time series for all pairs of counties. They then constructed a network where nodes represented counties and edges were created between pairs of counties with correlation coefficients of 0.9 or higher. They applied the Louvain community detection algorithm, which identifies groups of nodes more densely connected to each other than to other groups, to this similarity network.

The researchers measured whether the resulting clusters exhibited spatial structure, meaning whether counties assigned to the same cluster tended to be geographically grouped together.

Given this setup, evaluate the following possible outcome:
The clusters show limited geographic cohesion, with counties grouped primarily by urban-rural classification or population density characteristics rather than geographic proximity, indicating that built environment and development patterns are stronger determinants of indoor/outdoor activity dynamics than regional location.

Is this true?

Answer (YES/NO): NO